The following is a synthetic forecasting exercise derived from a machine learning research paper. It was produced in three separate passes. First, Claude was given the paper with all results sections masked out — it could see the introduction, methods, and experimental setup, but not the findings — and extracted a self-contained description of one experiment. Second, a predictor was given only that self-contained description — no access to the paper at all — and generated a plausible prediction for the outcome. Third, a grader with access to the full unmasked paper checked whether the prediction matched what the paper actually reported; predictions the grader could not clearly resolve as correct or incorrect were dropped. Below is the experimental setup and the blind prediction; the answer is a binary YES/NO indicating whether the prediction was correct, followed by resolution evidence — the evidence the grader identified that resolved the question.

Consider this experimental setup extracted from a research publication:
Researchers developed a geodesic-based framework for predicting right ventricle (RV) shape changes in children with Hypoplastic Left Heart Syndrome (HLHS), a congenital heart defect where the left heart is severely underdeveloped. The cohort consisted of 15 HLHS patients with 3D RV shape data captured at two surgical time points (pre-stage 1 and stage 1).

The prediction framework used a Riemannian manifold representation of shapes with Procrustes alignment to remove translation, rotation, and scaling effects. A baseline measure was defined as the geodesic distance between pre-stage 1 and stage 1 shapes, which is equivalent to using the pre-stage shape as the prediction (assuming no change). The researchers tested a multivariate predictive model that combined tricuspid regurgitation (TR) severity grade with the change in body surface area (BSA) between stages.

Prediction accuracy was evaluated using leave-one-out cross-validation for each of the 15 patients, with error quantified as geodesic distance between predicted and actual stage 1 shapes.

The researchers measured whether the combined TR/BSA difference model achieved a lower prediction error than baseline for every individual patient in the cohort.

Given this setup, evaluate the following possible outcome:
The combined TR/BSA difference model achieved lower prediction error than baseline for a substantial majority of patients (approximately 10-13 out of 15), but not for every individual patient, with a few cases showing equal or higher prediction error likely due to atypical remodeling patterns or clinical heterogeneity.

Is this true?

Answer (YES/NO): YES